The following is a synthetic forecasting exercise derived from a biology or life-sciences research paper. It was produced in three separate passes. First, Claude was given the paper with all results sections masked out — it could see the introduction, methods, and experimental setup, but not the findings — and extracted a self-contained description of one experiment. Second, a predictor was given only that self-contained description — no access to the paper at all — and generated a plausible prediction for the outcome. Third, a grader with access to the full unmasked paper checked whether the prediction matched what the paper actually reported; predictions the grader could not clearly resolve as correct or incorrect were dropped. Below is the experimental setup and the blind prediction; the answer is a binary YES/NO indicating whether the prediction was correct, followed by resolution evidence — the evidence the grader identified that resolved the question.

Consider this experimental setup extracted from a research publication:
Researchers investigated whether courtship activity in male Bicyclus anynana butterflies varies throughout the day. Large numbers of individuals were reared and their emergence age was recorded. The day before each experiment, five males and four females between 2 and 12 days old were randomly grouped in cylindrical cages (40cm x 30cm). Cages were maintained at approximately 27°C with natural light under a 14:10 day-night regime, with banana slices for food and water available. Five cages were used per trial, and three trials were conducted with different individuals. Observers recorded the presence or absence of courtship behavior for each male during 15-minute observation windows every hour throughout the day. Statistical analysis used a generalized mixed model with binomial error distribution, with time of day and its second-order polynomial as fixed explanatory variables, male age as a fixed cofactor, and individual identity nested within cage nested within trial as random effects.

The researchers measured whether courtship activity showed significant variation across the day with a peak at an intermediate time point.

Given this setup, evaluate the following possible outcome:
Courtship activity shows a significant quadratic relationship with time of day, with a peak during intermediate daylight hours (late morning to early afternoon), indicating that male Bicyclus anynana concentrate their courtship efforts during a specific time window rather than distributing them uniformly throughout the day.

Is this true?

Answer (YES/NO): NO